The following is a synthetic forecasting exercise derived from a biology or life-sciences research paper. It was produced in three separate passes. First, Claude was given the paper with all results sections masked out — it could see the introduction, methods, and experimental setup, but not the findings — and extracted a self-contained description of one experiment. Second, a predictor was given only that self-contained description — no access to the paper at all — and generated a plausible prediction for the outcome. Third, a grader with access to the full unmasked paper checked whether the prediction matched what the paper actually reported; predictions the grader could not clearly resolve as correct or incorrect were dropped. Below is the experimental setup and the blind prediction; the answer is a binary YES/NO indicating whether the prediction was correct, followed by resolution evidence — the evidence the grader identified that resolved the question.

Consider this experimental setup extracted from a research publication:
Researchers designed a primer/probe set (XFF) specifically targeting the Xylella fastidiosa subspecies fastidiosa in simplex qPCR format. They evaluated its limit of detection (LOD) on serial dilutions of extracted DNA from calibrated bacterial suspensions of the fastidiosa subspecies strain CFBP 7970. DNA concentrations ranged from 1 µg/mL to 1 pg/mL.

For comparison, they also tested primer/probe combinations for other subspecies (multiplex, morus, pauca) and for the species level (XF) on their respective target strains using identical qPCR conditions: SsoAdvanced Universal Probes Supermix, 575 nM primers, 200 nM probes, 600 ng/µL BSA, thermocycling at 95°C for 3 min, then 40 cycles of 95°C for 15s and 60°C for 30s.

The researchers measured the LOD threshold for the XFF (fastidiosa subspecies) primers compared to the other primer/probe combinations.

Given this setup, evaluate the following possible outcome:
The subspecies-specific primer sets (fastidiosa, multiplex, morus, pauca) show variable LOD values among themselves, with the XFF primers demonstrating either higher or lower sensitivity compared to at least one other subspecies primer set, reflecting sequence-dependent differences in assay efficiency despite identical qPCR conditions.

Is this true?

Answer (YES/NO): YES